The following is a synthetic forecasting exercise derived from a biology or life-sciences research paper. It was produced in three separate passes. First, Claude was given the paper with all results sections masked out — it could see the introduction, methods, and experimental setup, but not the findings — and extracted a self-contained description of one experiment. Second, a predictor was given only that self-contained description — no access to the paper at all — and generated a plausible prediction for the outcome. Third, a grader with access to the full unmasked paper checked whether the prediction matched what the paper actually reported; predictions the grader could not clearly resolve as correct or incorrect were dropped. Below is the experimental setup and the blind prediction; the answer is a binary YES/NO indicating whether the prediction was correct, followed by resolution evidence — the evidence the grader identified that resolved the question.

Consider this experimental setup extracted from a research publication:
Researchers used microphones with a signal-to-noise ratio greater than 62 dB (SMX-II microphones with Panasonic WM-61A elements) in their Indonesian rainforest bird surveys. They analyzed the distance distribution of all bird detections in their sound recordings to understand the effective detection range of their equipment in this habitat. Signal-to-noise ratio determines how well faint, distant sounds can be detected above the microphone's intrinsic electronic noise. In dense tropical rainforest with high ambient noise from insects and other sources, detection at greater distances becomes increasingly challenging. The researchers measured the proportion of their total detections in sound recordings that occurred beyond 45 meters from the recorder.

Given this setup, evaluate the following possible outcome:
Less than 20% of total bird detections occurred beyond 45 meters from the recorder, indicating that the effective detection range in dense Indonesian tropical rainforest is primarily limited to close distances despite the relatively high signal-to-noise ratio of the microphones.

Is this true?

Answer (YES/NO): YES